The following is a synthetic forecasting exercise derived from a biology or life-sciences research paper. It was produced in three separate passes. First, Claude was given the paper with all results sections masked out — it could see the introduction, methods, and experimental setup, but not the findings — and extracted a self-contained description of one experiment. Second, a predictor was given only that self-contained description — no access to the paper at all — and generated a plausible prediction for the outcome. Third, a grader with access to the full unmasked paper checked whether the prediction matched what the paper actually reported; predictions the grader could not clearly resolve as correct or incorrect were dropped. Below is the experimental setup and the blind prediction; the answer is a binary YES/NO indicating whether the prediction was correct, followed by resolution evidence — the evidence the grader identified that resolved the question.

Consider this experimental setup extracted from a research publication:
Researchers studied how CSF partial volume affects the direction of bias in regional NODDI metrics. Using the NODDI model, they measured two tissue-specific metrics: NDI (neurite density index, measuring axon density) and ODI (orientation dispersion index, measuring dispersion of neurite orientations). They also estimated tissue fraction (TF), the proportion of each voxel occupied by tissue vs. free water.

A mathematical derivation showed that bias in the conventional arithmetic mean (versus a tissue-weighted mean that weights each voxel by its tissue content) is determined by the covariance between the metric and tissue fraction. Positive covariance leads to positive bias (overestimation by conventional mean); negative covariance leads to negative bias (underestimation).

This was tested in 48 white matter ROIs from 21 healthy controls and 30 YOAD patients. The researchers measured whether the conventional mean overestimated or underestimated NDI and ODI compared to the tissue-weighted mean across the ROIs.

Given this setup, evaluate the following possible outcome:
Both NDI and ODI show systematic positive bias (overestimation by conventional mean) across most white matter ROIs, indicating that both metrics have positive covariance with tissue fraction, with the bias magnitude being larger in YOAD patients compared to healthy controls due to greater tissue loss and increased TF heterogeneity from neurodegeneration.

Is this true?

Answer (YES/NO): NO